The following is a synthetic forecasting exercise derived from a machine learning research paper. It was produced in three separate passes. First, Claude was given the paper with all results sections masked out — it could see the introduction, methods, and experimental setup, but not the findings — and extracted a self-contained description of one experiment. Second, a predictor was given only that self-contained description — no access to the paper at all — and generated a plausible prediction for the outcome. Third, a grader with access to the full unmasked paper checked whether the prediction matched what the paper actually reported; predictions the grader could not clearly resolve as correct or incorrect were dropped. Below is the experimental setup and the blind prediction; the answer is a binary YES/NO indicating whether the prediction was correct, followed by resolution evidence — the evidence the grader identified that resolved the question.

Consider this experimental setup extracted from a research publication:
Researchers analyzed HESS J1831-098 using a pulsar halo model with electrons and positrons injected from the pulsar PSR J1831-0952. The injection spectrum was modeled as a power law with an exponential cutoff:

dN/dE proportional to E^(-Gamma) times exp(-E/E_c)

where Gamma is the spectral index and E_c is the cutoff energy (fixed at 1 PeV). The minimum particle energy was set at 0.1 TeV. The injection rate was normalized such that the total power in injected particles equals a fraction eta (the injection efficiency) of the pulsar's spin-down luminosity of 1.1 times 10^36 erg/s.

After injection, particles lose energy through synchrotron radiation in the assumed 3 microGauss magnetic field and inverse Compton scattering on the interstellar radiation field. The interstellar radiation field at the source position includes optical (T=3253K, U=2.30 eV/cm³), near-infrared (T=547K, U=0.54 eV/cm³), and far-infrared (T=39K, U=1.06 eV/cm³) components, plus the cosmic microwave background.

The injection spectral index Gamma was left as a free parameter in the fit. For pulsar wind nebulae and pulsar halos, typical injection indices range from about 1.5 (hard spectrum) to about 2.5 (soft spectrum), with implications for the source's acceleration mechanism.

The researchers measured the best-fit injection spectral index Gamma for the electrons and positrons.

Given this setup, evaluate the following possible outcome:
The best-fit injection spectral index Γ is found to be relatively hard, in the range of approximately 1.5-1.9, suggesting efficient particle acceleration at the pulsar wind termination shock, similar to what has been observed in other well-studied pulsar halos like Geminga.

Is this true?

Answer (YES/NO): NO